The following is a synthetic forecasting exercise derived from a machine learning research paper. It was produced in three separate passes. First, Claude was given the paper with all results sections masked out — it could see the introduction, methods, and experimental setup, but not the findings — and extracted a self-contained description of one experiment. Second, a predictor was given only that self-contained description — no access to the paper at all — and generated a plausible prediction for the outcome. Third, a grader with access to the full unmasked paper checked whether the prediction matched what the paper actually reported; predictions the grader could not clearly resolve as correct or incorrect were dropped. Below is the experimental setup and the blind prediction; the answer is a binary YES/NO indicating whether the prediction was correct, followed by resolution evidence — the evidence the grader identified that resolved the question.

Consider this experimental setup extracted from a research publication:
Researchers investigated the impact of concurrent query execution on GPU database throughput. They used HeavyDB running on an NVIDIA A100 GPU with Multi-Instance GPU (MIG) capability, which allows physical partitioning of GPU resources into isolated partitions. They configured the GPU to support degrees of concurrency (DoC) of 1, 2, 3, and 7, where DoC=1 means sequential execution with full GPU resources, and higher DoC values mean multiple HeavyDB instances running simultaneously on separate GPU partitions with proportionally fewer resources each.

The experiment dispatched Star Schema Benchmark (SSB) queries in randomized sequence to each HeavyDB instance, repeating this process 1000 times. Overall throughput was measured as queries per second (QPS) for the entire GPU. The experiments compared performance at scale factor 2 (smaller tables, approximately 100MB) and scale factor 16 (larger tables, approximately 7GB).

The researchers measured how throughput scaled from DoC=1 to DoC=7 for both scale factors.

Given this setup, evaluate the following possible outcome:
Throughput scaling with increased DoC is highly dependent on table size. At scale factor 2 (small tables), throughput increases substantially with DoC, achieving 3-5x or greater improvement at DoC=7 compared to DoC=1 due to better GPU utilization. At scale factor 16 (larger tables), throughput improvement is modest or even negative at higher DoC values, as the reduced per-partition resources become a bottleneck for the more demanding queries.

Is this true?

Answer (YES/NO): NO